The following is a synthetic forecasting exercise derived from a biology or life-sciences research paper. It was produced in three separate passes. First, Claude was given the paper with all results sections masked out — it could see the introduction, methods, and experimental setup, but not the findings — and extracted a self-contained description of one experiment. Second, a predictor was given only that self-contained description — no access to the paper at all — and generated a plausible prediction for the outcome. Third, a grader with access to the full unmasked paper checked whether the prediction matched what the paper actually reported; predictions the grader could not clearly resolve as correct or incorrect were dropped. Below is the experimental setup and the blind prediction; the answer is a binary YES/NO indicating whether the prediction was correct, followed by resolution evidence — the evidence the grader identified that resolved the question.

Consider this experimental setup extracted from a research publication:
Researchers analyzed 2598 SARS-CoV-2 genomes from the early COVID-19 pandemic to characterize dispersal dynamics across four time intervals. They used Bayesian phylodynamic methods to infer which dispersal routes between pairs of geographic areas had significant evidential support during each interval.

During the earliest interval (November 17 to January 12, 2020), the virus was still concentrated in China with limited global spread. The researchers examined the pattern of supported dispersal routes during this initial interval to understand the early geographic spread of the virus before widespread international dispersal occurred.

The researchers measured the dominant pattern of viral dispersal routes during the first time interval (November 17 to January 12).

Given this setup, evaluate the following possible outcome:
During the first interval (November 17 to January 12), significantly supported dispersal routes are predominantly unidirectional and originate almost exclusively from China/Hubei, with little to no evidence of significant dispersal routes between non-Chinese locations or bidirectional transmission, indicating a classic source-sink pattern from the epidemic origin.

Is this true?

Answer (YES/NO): YES